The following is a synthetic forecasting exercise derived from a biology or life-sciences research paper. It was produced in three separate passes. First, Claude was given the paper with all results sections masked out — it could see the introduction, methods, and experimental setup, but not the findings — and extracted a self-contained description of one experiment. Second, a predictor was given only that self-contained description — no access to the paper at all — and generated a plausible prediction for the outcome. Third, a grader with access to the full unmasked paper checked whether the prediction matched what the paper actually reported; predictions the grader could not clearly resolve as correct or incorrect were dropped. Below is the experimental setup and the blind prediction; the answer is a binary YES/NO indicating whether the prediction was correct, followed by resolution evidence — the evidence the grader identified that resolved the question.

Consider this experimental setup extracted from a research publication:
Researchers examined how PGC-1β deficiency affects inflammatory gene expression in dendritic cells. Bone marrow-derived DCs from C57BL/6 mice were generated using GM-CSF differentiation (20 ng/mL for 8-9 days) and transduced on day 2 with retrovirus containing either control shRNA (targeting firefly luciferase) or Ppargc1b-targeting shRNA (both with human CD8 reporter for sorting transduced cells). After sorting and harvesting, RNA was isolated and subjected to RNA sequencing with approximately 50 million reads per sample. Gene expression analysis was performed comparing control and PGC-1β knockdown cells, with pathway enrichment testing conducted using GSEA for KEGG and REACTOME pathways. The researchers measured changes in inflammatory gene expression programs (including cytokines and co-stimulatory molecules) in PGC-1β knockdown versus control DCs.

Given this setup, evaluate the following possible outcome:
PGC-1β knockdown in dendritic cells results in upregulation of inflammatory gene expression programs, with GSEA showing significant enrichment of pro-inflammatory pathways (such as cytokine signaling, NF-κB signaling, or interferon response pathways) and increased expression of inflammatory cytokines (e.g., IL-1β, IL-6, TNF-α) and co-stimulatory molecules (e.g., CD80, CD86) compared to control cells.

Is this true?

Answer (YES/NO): YES